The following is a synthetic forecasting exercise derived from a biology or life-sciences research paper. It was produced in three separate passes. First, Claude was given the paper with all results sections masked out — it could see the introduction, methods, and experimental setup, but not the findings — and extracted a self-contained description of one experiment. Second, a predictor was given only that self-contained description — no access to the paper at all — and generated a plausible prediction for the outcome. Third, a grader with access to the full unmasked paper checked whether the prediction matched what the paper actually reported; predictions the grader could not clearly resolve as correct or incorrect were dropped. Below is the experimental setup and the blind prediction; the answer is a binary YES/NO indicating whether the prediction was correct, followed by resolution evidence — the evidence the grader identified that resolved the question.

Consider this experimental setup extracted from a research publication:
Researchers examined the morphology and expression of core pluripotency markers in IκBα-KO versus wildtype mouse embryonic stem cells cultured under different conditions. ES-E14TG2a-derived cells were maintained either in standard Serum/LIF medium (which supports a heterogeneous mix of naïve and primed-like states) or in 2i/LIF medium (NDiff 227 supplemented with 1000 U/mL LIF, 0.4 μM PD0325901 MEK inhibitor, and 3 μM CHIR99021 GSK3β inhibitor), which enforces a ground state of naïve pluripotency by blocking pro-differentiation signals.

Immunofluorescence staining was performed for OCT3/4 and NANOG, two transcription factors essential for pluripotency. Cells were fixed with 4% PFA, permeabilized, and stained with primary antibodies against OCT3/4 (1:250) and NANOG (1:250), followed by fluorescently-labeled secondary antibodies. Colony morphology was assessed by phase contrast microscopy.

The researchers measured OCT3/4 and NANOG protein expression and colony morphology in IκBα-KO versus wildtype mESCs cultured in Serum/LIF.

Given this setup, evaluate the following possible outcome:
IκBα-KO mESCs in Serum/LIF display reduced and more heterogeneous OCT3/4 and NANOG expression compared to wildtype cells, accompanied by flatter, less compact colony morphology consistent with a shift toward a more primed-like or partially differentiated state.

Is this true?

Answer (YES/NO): NO